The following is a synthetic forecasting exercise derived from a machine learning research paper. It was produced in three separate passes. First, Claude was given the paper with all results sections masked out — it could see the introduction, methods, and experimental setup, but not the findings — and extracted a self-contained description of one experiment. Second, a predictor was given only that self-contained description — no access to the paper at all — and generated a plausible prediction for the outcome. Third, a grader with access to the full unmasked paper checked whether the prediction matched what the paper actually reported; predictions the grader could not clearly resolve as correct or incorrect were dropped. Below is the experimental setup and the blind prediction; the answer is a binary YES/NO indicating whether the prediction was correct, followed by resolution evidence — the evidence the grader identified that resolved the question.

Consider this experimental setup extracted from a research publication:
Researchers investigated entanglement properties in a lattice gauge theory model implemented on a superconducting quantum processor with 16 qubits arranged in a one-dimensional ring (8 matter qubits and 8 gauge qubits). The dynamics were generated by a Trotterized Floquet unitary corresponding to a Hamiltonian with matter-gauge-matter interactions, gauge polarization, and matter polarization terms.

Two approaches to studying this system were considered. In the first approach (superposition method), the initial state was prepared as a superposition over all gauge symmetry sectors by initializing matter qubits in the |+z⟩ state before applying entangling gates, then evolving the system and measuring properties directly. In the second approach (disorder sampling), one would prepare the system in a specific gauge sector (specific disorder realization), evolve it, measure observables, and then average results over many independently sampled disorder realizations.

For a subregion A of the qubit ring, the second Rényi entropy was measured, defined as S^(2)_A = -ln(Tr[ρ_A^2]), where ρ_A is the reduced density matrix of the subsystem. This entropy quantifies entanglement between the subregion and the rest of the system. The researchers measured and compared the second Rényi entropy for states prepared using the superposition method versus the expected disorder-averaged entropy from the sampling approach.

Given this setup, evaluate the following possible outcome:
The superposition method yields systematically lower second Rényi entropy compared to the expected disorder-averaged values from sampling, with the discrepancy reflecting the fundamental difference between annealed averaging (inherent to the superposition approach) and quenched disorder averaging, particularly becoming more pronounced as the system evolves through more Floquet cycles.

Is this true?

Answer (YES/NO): NO